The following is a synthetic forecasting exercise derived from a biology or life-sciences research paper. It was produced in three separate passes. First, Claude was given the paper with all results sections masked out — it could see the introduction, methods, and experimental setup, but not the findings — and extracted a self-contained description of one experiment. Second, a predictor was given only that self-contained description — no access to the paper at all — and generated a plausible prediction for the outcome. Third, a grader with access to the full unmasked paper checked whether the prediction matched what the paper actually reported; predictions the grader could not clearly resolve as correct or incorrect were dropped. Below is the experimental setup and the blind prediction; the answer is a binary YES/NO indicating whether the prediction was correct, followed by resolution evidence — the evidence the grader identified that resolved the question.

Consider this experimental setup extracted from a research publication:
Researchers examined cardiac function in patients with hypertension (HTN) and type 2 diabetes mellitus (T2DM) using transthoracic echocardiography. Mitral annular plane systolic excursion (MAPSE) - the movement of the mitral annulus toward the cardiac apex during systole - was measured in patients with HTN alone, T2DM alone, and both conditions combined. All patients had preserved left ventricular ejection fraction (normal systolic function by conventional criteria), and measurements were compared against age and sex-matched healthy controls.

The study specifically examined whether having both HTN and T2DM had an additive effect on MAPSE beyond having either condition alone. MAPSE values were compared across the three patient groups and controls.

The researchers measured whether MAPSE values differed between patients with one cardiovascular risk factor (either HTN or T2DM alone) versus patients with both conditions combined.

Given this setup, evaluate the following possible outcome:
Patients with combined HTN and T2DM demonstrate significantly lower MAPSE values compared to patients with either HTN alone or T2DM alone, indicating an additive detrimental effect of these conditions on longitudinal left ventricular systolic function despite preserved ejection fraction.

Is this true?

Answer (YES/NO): YES